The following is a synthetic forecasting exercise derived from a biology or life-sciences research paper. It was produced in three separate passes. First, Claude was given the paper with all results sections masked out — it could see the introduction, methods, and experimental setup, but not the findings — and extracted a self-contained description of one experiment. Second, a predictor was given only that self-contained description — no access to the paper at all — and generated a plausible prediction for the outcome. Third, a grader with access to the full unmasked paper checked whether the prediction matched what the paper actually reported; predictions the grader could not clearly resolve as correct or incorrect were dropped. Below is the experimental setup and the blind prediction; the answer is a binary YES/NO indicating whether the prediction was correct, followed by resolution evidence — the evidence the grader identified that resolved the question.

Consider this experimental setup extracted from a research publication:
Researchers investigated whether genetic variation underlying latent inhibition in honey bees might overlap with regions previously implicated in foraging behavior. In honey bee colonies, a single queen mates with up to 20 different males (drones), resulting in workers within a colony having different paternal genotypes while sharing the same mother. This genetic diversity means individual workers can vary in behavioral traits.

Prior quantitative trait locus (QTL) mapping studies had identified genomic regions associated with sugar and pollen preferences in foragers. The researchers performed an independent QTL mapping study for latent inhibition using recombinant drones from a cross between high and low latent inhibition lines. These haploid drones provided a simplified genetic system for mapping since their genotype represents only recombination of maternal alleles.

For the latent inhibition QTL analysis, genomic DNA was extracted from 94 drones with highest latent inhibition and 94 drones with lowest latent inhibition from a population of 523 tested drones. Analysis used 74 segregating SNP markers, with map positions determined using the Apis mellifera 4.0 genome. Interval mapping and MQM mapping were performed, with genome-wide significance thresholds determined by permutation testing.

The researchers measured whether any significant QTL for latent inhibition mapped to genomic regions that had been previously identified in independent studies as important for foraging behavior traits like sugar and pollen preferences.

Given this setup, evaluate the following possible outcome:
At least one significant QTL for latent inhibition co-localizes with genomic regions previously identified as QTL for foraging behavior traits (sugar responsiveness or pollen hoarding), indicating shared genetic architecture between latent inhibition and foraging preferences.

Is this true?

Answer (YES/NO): YES